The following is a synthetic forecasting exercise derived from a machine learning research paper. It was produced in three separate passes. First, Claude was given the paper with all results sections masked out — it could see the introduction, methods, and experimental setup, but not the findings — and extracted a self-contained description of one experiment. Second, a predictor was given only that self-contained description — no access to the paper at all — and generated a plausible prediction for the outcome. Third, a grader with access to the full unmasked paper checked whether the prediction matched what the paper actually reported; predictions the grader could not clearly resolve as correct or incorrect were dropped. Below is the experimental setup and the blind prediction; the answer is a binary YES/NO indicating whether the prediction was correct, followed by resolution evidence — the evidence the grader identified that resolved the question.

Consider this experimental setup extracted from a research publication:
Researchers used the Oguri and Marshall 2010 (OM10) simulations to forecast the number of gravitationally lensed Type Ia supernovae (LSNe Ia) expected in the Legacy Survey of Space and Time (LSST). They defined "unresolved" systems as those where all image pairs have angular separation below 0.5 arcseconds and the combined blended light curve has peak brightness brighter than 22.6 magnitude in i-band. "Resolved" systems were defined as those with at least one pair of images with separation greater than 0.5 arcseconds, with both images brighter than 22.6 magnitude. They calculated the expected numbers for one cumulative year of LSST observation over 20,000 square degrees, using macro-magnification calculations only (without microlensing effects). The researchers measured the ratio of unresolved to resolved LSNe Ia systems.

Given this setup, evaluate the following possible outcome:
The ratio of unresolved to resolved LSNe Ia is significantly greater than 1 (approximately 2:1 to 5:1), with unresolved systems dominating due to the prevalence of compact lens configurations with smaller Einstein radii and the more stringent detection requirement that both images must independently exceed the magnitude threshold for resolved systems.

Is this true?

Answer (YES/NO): YES